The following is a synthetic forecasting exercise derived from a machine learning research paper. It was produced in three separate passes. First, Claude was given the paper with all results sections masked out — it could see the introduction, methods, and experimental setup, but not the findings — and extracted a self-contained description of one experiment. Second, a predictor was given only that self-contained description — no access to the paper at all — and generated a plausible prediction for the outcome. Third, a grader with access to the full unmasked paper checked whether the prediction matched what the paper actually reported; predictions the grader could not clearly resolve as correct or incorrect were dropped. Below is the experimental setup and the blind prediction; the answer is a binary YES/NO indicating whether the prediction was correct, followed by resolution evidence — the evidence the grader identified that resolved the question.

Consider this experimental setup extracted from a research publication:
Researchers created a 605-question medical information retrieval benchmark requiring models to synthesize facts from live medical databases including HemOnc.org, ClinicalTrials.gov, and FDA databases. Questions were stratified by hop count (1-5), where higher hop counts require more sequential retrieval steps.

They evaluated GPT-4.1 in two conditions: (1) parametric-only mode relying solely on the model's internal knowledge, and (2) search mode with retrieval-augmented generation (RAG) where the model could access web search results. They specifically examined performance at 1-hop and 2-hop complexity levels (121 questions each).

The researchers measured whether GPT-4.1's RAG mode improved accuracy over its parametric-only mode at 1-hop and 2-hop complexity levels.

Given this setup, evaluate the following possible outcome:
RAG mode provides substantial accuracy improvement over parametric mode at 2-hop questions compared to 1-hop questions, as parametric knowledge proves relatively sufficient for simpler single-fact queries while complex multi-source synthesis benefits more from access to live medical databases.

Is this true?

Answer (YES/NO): NO